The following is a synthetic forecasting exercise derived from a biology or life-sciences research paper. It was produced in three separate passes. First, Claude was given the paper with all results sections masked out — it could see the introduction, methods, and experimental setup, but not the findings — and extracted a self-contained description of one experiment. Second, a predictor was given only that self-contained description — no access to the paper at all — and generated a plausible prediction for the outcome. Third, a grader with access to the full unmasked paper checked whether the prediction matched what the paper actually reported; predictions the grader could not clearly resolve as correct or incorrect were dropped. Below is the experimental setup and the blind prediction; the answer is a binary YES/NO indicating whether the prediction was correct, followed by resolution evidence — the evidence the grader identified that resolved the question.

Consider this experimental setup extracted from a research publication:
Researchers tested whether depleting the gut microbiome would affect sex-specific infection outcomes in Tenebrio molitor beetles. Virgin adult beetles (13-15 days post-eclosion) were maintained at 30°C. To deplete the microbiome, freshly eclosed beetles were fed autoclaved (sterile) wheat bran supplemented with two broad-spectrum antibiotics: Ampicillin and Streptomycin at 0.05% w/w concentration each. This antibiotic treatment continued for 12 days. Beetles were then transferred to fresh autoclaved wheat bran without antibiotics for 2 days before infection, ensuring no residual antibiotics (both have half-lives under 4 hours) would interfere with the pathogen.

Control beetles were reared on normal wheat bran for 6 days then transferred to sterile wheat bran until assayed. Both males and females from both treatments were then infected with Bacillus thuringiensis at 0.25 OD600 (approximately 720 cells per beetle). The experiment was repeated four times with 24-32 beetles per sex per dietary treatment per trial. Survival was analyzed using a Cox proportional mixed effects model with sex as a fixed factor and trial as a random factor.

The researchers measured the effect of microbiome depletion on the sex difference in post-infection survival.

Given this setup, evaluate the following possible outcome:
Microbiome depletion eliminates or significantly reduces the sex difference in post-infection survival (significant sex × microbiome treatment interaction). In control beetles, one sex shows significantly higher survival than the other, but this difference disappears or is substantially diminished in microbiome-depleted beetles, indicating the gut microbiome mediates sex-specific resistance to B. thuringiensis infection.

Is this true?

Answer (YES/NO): YES